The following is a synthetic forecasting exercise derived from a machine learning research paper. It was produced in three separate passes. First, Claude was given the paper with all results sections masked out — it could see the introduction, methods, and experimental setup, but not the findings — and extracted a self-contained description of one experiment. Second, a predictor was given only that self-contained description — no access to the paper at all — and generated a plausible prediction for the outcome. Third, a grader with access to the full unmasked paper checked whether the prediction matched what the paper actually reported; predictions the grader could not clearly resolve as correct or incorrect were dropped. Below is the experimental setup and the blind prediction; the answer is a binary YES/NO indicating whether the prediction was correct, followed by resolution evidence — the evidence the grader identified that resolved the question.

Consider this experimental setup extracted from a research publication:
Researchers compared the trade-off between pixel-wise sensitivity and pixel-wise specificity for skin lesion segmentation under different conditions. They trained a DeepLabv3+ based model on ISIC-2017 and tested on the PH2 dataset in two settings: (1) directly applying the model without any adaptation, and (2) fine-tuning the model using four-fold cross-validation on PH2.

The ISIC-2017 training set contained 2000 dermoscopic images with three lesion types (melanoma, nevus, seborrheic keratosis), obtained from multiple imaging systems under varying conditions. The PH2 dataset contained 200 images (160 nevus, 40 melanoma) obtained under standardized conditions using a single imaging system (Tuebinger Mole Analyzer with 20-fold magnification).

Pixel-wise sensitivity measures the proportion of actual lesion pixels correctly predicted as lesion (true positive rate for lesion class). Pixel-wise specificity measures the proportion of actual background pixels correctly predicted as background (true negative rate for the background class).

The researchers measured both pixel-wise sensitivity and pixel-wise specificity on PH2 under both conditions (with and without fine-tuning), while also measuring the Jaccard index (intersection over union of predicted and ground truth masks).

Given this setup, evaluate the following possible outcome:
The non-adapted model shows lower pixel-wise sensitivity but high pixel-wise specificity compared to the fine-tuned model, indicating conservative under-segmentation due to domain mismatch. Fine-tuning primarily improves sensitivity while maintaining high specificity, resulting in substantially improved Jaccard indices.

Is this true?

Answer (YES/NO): NO